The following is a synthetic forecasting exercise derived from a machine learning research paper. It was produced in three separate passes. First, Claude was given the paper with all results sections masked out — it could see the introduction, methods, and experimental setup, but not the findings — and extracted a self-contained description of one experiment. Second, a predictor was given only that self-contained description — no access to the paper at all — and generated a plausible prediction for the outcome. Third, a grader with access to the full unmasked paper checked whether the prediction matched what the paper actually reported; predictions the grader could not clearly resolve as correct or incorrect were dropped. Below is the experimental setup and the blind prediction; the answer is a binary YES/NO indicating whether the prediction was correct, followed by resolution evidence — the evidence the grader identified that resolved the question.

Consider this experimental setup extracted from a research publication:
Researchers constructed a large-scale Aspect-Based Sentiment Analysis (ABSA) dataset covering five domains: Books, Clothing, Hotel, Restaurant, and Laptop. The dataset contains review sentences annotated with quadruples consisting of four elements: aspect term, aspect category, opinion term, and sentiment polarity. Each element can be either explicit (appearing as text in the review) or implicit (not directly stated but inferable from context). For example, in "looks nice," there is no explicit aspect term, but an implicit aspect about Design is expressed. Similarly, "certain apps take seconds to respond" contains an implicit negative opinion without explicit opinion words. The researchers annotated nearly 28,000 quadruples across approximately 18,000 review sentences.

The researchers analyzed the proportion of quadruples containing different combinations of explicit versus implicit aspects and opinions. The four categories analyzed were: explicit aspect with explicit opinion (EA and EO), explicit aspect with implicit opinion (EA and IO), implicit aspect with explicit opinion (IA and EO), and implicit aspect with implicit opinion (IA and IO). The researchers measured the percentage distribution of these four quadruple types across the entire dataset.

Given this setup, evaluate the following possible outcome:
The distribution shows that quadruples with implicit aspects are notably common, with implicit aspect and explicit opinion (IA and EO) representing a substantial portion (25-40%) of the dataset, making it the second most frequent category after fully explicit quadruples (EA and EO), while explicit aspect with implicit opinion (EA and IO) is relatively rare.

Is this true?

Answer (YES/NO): NO